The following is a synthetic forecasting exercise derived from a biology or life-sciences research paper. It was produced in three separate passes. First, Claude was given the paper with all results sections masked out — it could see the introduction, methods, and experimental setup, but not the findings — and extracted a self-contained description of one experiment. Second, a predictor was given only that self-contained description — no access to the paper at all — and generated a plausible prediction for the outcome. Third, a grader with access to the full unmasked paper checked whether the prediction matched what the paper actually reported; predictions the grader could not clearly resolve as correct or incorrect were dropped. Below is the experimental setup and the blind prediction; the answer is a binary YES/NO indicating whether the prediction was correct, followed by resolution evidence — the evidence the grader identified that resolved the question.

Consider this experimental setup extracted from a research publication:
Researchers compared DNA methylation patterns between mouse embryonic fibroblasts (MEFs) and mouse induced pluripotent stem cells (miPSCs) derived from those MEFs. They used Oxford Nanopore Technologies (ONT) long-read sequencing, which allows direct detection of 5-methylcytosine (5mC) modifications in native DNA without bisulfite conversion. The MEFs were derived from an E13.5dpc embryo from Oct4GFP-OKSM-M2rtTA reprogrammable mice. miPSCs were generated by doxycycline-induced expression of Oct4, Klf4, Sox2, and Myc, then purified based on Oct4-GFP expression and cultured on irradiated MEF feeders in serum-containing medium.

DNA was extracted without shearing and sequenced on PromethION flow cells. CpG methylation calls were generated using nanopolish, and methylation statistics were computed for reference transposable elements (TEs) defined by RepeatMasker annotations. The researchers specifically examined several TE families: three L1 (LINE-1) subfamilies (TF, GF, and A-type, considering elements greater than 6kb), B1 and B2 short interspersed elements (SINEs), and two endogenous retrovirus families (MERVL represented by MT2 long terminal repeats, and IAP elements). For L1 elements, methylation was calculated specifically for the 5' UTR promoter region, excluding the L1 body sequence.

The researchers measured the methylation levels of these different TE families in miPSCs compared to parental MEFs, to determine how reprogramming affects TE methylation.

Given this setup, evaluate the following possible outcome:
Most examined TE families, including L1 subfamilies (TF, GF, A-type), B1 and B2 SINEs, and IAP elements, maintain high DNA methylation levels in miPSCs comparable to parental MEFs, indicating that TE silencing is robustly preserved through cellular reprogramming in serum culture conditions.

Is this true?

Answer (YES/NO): NO